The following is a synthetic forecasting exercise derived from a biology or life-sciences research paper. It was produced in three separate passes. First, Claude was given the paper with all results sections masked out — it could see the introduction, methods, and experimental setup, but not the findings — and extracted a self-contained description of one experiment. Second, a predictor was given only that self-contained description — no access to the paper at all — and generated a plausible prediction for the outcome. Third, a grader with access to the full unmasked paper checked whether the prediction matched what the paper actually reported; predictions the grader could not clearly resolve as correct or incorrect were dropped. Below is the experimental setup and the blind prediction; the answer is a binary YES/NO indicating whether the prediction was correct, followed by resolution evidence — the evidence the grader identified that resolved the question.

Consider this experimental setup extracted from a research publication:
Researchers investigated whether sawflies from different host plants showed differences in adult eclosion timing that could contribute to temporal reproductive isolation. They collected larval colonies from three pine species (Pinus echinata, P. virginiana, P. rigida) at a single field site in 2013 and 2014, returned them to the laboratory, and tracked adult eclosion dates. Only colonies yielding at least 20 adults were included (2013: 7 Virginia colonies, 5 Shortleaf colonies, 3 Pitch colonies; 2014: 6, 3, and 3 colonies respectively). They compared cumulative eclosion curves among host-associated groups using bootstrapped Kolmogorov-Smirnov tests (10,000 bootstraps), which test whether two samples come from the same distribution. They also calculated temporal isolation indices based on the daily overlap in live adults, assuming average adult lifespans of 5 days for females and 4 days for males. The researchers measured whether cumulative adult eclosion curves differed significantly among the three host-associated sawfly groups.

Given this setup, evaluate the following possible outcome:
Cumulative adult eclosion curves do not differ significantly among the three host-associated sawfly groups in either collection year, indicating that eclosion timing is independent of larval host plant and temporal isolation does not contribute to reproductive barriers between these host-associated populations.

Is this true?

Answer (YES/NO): NO